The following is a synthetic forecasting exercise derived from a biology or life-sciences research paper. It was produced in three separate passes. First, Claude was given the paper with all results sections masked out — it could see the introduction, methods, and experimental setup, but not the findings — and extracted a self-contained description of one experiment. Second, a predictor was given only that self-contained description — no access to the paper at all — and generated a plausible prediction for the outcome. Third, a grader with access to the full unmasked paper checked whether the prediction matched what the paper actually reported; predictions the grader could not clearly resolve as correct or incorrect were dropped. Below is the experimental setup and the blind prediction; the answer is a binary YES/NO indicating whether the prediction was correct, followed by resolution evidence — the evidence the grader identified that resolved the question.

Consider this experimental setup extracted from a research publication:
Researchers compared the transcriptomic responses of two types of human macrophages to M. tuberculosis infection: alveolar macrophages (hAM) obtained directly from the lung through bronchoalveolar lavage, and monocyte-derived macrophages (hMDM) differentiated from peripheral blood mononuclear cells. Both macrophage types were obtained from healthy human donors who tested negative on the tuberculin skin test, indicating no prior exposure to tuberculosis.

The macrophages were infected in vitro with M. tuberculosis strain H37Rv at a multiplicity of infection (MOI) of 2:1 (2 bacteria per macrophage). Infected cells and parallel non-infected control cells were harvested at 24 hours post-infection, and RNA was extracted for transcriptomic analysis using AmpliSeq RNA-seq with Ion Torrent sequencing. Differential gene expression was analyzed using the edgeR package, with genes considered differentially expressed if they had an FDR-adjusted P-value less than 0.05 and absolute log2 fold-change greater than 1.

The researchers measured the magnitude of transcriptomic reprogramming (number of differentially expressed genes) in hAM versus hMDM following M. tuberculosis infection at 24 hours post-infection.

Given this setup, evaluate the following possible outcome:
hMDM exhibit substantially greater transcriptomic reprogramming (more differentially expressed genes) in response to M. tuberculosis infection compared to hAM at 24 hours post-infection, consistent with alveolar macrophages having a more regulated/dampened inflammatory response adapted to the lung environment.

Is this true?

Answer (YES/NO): YES